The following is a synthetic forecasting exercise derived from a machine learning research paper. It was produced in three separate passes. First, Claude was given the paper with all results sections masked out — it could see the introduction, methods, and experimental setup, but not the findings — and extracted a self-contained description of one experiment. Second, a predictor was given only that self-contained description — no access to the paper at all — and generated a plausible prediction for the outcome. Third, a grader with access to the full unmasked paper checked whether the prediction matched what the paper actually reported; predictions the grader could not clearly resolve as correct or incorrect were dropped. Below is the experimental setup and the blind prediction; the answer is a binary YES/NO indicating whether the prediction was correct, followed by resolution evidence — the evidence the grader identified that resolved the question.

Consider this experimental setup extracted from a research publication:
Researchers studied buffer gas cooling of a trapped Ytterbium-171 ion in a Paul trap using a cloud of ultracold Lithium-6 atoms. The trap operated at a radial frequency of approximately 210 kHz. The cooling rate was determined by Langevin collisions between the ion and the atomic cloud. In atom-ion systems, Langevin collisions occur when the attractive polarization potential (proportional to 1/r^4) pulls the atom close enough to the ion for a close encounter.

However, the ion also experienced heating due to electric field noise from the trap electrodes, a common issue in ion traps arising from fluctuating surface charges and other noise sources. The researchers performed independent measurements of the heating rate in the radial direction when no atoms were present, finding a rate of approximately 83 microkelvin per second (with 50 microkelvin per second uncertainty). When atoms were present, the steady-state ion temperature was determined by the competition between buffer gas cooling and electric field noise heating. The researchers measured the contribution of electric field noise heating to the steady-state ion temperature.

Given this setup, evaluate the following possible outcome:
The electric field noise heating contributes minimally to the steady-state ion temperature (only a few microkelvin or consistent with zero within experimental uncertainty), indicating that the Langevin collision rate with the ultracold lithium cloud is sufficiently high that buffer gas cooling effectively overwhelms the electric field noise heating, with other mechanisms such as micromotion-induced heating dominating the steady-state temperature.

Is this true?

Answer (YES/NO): NO